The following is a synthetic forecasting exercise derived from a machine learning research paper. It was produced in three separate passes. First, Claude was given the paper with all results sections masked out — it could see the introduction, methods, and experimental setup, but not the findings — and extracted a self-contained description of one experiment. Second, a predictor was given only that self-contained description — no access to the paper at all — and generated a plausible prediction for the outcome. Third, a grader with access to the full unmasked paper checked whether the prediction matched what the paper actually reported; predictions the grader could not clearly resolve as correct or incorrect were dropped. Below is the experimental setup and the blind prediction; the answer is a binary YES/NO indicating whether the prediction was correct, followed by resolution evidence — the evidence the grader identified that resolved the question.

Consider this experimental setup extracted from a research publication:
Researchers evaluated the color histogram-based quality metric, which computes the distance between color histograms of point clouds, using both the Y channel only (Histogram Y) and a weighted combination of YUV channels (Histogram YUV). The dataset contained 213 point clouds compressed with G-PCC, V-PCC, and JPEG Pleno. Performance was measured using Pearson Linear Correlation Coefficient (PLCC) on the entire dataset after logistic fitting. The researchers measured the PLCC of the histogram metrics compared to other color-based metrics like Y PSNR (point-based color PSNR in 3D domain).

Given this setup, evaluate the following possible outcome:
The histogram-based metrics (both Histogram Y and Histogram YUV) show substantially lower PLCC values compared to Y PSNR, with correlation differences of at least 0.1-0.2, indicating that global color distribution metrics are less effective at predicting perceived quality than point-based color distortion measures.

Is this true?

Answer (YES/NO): NO